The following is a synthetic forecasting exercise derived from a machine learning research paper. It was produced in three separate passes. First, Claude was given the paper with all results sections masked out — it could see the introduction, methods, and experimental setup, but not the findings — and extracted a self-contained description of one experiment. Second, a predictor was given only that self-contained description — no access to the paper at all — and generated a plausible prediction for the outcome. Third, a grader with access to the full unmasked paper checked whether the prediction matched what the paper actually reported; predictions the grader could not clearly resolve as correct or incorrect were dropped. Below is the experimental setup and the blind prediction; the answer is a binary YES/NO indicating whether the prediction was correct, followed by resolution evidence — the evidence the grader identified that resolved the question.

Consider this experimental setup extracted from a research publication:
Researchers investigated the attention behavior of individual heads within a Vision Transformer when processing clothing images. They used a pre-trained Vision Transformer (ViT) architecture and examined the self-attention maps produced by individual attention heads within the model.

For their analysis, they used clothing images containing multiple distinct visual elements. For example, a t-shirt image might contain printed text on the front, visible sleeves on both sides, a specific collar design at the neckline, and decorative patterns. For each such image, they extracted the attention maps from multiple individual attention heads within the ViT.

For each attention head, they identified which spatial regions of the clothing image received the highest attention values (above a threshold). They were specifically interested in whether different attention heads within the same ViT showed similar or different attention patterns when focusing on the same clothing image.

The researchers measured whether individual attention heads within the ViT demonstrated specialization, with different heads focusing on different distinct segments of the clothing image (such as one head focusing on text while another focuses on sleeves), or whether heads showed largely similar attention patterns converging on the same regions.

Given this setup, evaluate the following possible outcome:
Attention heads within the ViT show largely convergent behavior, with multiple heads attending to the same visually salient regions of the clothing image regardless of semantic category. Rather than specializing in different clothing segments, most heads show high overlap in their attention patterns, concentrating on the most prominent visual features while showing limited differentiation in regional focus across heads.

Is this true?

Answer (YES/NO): NO